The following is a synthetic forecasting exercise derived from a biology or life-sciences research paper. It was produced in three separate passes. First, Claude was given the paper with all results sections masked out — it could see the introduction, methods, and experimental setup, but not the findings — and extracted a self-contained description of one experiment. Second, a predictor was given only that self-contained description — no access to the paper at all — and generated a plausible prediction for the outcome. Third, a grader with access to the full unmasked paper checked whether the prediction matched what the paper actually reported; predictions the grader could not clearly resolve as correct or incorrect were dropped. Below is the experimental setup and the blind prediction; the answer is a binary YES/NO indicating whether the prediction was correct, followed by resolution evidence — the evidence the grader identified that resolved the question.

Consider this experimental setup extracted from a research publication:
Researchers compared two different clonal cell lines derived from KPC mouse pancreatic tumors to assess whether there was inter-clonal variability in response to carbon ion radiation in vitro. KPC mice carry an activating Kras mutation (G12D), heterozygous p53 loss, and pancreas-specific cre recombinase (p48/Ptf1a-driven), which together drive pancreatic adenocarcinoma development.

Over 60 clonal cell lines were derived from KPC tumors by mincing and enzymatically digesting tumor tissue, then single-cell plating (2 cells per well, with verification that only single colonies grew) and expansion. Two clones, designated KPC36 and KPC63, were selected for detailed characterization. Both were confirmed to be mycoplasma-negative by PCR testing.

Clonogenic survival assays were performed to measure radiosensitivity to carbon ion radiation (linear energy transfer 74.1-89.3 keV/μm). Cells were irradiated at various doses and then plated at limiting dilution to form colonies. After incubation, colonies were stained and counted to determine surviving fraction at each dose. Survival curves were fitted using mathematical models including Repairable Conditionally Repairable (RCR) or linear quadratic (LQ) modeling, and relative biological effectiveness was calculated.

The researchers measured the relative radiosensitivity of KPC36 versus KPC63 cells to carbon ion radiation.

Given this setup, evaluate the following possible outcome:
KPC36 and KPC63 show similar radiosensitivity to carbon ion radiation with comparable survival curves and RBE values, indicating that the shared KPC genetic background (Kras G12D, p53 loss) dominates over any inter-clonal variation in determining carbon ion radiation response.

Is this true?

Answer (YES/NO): NO